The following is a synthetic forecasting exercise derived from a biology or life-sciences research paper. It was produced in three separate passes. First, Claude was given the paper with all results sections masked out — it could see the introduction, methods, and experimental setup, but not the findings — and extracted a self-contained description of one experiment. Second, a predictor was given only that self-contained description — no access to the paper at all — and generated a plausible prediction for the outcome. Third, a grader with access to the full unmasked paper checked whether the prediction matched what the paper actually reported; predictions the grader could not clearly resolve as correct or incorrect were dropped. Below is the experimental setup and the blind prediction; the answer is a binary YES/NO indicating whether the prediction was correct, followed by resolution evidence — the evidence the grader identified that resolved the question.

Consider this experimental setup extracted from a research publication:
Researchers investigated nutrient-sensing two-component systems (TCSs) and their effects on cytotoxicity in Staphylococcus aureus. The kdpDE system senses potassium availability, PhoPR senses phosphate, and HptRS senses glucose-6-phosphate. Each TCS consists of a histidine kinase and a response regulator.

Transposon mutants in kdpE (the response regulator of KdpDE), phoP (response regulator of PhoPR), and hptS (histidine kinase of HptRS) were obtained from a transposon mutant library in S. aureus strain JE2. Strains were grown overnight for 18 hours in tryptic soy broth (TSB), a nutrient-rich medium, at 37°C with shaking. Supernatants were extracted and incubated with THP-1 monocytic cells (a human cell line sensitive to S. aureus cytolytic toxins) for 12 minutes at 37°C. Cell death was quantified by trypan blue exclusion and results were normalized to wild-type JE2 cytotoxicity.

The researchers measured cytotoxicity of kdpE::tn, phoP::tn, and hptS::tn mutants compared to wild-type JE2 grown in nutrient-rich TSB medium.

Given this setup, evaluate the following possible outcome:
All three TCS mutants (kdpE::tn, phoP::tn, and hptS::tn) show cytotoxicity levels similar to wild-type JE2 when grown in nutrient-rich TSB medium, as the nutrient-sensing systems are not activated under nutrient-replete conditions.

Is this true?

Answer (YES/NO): NO